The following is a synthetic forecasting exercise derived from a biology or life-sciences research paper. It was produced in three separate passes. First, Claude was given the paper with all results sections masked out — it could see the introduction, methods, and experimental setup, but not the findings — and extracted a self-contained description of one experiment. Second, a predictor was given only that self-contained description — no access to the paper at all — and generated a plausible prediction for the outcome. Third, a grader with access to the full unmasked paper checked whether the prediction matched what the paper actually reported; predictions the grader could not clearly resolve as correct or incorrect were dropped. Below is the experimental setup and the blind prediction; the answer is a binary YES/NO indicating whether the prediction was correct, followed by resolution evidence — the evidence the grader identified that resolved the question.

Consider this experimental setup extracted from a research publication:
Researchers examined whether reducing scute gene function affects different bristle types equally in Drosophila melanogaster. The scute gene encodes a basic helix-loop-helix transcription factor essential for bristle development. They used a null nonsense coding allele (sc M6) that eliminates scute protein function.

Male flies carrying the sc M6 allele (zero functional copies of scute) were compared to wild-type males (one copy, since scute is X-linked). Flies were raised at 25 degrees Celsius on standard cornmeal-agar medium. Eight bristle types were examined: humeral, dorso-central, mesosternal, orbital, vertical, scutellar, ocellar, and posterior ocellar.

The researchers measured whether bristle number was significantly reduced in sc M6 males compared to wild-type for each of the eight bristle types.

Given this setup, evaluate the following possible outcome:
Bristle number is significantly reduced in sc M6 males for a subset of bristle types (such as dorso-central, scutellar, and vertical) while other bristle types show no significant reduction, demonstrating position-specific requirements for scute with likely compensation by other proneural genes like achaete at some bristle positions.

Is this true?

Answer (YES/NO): NO